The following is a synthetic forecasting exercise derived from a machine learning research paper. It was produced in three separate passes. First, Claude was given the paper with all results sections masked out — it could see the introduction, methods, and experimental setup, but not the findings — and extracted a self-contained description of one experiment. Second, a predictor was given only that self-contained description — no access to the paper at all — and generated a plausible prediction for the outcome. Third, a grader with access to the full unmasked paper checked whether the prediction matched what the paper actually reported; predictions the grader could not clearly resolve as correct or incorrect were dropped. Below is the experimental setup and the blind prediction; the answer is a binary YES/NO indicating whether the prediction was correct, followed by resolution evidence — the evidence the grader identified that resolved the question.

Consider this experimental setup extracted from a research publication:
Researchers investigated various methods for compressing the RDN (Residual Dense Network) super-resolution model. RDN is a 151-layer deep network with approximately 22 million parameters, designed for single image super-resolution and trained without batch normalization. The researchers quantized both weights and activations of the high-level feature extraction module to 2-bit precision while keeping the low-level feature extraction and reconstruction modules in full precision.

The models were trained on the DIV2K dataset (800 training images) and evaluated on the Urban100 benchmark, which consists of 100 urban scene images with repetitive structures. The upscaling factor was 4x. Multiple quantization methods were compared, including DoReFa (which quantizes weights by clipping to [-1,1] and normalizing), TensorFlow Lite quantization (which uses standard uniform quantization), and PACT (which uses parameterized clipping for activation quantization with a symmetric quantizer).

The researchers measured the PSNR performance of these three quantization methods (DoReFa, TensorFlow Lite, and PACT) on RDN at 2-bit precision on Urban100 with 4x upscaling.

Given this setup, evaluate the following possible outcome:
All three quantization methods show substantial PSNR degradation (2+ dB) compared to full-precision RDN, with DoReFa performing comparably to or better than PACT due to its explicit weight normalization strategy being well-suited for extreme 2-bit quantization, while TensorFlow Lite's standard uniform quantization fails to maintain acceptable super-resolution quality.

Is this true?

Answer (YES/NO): NO